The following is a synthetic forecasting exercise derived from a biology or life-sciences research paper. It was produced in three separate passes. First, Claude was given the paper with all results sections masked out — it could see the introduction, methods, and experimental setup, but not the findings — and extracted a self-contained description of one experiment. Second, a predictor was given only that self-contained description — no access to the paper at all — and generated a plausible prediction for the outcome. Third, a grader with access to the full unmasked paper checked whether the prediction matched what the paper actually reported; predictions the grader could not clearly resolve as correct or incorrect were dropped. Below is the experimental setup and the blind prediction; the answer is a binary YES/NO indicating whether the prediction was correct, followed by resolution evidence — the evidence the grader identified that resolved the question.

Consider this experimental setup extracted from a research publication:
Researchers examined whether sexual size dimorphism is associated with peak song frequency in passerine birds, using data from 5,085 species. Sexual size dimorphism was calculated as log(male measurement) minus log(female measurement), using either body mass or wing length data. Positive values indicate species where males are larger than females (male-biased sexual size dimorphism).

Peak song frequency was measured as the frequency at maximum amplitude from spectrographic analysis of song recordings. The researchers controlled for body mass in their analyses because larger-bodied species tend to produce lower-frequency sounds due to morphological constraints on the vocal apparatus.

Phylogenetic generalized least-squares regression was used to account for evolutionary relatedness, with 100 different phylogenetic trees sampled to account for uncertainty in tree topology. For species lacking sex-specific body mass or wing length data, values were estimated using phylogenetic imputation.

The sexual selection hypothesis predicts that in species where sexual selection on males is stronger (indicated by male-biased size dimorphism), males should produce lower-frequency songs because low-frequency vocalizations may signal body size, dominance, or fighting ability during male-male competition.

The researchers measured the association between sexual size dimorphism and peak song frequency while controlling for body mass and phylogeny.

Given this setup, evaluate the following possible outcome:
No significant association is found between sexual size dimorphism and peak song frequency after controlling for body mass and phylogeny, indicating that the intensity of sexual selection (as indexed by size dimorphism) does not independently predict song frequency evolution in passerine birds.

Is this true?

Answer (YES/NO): NO